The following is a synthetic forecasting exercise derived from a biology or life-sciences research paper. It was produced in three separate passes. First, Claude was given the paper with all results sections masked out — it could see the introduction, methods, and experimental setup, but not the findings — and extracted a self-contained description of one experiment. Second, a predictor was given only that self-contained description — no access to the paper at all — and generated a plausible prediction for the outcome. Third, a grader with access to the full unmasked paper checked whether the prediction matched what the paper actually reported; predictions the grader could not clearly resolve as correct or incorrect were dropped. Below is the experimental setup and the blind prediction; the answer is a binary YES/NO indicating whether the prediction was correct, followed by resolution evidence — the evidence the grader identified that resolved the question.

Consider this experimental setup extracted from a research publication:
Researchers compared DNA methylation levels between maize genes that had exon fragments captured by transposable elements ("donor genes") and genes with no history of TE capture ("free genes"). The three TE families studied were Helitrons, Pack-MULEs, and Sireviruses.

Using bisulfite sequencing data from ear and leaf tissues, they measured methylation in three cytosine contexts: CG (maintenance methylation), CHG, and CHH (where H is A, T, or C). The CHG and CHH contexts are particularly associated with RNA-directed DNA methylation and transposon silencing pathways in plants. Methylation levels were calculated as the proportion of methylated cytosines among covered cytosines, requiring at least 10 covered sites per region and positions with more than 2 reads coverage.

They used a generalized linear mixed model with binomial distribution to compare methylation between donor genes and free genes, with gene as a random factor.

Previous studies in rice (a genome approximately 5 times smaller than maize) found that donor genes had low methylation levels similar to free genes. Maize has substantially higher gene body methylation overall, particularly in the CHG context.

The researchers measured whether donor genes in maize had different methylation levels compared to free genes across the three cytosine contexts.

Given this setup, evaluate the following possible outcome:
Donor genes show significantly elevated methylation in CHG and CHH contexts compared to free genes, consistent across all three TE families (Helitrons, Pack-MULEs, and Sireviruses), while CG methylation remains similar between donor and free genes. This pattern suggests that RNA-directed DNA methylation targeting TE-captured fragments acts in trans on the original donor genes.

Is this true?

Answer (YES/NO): NO